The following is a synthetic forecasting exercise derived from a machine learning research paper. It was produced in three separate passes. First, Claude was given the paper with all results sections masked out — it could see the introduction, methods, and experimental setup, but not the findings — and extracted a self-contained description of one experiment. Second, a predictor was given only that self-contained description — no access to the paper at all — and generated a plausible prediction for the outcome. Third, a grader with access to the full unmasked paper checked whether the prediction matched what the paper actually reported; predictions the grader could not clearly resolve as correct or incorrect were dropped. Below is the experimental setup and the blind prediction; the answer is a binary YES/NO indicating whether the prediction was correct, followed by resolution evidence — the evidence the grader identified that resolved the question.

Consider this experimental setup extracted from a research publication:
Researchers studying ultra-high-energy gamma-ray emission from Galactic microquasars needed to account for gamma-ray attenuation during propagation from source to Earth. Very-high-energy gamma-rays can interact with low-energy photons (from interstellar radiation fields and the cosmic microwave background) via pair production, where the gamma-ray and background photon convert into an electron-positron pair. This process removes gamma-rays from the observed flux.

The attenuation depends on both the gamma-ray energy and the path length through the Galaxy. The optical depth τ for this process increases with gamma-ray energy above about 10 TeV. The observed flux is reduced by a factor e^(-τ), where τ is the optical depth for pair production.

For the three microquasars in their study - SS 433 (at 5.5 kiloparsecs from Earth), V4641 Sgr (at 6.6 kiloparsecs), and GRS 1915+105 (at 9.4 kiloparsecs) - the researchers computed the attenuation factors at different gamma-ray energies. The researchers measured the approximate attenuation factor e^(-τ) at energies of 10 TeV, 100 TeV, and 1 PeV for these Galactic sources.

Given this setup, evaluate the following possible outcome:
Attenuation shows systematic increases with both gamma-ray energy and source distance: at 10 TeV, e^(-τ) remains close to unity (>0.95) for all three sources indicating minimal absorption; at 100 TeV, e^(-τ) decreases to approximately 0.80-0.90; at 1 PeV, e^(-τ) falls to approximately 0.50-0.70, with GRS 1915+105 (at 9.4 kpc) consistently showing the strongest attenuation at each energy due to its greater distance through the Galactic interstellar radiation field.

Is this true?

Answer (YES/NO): NO